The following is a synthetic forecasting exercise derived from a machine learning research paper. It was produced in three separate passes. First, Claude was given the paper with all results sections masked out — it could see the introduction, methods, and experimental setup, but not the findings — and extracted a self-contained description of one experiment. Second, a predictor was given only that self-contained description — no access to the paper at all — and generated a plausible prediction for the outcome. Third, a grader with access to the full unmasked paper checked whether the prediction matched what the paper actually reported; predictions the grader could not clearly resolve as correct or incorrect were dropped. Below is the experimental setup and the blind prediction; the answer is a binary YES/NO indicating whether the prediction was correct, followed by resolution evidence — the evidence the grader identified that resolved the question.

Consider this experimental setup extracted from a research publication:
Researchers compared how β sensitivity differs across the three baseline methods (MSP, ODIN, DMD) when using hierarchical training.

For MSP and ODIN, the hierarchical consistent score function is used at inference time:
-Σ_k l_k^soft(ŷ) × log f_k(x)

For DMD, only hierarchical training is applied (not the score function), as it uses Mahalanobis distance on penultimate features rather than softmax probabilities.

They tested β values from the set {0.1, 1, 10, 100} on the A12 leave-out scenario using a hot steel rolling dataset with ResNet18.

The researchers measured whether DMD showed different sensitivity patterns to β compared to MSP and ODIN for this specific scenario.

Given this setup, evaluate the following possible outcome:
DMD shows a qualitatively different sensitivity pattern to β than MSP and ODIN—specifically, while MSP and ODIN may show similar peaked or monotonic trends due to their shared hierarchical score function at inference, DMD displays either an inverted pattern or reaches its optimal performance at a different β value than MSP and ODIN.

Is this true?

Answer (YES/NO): NO